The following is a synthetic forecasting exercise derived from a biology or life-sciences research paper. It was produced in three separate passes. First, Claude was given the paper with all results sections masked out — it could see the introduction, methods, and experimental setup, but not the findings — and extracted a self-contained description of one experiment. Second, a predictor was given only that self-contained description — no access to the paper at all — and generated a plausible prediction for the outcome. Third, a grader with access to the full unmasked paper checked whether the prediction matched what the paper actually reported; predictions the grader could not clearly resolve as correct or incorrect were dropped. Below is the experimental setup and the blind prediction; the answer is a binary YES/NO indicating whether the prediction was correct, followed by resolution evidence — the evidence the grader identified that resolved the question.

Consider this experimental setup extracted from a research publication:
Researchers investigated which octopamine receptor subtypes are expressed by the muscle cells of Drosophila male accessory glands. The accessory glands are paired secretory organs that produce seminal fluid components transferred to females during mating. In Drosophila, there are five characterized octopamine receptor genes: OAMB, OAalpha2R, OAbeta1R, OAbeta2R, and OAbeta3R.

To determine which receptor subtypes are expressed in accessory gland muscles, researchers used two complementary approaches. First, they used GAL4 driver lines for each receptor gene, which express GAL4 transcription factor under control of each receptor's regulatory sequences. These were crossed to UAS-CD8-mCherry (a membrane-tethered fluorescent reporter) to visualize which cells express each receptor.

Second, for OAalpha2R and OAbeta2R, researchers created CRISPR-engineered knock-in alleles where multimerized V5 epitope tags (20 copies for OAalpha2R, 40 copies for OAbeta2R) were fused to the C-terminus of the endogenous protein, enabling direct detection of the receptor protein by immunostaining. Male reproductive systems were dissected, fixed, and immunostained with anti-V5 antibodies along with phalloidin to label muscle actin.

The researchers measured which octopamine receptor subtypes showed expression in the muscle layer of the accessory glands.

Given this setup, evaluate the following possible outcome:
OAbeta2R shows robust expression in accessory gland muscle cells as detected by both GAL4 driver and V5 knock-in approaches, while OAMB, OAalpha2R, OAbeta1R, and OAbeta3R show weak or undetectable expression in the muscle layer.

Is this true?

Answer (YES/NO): NO